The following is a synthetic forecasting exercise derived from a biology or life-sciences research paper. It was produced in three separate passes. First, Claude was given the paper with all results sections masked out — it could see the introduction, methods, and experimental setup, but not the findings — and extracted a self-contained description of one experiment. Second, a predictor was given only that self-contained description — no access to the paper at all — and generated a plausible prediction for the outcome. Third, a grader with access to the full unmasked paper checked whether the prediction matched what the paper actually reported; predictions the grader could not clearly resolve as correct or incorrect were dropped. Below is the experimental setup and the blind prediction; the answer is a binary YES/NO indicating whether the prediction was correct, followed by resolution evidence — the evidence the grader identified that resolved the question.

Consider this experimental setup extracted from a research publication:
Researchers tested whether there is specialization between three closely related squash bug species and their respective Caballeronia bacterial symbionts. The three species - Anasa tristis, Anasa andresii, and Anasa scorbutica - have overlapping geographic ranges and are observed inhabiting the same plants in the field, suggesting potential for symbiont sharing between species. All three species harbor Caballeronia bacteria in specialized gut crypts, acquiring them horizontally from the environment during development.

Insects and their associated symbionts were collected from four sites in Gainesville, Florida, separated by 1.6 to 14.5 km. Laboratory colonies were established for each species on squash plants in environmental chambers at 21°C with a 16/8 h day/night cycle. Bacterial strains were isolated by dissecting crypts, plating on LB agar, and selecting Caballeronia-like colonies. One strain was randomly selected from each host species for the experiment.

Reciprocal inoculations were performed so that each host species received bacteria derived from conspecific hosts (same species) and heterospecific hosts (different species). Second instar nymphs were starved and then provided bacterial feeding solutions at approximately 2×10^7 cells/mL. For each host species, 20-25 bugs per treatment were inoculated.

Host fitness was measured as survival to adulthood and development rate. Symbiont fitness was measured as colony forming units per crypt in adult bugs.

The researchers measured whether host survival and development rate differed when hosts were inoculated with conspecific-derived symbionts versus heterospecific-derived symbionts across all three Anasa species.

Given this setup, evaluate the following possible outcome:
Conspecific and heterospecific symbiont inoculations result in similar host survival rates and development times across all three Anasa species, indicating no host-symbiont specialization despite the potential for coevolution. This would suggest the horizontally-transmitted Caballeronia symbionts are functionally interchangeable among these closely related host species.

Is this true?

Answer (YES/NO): YES